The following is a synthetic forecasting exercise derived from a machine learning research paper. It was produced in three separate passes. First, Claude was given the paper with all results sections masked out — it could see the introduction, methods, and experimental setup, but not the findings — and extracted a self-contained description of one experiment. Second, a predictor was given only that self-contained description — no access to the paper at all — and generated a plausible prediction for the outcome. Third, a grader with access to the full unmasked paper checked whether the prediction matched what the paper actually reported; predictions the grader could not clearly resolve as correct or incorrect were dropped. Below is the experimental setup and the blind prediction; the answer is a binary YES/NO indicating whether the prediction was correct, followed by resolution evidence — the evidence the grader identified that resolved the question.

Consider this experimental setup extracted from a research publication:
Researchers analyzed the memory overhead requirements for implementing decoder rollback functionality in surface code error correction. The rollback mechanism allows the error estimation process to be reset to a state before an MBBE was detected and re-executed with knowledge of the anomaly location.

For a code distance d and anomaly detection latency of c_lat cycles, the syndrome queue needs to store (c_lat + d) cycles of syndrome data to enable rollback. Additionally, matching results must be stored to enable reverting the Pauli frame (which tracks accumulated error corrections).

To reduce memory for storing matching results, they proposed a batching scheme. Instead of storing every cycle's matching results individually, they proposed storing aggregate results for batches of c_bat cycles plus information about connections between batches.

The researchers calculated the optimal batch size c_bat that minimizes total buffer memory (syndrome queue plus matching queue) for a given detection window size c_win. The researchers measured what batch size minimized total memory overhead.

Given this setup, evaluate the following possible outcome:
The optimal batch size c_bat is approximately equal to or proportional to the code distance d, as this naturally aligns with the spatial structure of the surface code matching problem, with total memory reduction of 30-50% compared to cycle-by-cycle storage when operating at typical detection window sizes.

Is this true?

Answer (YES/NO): NO